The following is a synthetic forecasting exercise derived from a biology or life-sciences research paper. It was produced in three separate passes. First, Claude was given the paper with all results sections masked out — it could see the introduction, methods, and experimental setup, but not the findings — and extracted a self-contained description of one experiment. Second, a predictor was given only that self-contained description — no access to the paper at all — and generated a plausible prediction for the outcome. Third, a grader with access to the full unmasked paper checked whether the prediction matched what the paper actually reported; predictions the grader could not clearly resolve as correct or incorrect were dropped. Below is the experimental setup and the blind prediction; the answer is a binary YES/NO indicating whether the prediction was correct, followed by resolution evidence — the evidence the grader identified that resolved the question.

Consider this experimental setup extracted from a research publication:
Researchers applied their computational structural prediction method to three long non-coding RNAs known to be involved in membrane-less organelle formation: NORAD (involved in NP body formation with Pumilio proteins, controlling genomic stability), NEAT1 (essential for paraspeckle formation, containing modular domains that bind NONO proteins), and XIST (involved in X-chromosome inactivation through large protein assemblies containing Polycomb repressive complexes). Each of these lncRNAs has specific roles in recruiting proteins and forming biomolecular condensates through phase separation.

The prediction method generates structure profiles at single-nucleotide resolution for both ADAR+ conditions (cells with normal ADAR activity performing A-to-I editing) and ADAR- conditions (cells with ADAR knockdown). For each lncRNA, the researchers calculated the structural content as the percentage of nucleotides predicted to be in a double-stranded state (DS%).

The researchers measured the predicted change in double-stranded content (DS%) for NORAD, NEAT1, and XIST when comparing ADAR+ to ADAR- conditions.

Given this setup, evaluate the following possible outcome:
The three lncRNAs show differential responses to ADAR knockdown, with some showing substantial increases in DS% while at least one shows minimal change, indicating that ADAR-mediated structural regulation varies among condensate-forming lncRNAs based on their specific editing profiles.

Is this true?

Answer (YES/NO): NO